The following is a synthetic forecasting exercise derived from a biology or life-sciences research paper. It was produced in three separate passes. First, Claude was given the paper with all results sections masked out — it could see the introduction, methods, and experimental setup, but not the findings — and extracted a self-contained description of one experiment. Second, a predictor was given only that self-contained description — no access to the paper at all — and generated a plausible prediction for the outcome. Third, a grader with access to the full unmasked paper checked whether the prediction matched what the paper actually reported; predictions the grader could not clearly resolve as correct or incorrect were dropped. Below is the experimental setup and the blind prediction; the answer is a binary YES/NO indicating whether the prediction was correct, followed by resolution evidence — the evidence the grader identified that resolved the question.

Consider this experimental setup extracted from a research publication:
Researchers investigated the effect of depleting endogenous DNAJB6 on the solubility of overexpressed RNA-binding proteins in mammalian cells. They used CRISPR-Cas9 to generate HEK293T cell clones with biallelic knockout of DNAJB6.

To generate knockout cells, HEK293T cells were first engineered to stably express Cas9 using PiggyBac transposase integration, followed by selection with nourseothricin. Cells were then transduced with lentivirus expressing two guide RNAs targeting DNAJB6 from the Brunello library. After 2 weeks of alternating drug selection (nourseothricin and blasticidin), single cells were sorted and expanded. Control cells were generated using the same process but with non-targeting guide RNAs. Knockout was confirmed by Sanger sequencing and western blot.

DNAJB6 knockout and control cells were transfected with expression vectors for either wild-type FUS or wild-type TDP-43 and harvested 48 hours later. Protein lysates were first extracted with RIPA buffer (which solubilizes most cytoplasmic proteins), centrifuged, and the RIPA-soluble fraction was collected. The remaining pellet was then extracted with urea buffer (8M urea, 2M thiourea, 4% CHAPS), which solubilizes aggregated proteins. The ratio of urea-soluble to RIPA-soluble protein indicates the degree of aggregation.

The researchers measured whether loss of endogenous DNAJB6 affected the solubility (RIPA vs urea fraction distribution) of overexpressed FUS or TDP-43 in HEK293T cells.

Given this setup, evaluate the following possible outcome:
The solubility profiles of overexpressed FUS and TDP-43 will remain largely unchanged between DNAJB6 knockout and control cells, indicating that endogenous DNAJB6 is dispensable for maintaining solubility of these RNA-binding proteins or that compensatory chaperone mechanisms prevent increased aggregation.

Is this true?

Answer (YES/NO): NO